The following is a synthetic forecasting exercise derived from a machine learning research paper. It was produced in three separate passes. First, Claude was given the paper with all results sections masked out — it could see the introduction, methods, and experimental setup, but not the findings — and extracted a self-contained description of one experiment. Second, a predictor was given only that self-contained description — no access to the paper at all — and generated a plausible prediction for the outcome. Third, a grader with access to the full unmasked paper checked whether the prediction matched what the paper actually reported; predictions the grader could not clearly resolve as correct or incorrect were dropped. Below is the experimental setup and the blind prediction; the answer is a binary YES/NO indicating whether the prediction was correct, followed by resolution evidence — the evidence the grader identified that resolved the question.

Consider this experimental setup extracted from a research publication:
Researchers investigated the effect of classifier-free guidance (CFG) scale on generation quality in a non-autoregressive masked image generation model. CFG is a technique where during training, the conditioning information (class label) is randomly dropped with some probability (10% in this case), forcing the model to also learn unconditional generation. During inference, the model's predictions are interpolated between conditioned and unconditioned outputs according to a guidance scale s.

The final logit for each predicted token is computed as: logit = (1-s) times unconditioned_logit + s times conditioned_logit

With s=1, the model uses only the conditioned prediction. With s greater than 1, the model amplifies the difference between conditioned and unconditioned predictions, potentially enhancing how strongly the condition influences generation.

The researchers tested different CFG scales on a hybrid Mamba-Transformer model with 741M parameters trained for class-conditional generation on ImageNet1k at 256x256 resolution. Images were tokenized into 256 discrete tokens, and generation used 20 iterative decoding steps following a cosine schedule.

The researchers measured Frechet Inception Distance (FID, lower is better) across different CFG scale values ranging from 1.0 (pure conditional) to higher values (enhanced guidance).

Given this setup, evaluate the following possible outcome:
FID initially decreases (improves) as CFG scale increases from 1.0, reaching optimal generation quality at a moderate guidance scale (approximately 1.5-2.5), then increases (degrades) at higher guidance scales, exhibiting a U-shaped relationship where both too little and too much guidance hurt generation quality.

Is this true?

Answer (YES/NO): NO